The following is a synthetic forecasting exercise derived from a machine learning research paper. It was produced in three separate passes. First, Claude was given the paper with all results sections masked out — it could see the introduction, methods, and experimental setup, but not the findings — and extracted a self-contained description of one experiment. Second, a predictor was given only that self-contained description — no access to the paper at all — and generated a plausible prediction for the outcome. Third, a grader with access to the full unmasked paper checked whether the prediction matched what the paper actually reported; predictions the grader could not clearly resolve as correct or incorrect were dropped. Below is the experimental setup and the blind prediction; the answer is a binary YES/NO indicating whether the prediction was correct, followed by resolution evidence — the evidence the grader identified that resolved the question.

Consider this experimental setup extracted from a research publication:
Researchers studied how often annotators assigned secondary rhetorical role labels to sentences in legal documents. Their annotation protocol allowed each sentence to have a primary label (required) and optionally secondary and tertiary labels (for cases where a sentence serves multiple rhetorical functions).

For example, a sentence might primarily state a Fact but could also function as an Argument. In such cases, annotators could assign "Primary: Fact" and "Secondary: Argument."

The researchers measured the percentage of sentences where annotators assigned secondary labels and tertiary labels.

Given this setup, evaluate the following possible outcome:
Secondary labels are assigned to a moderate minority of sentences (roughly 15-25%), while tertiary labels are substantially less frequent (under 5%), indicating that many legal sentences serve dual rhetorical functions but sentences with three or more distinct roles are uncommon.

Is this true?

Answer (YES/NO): NO